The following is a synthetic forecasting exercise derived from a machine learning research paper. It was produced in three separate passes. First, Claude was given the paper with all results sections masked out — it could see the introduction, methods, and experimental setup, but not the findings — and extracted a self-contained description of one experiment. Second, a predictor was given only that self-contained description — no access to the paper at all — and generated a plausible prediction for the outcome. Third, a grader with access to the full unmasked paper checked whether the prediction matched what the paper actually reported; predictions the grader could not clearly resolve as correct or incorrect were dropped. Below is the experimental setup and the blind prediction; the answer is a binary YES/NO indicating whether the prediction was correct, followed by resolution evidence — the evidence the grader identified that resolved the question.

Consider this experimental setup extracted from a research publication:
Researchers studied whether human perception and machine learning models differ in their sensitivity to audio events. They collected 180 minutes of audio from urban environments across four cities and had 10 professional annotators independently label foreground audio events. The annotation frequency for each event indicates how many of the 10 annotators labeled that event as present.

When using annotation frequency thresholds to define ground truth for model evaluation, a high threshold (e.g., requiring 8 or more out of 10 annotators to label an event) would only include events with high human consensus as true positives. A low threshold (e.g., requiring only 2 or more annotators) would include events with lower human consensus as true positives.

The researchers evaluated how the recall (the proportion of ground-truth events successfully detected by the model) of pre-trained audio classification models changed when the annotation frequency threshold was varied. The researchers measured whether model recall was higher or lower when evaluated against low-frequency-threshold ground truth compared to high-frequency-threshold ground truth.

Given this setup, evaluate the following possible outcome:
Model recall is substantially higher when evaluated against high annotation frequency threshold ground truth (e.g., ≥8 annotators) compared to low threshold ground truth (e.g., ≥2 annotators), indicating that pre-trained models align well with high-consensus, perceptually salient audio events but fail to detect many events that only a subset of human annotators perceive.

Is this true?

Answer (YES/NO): NO